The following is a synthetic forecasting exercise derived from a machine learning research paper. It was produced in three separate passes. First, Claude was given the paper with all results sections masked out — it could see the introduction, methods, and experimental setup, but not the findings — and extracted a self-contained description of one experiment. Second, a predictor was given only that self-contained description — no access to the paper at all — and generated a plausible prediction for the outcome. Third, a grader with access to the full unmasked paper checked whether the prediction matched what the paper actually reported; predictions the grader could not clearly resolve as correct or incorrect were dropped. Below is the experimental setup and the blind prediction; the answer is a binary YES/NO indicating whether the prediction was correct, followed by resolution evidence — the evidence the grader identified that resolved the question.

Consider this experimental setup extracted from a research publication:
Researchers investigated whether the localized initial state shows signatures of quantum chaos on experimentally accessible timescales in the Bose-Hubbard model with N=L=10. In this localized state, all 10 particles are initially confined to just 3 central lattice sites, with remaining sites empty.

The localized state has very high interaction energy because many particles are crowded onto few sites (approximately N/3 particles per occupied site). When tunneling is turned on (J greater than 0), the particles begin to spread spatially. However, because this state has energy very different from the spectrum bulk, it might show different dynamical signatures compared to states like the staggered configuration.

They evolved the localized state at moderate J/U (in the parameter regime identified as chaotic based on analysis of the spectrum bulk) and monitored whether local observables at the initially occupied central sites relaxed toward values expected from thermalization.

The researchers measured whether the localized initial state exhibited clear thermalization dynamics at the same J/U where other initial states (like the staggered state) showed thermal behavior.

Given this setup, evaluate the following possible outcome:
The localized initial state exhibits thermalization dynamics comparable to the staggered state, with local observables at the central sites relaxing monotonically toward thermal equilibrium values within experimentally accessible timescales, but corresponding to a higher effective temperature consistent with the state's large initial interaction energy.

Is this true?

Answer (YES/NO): NO